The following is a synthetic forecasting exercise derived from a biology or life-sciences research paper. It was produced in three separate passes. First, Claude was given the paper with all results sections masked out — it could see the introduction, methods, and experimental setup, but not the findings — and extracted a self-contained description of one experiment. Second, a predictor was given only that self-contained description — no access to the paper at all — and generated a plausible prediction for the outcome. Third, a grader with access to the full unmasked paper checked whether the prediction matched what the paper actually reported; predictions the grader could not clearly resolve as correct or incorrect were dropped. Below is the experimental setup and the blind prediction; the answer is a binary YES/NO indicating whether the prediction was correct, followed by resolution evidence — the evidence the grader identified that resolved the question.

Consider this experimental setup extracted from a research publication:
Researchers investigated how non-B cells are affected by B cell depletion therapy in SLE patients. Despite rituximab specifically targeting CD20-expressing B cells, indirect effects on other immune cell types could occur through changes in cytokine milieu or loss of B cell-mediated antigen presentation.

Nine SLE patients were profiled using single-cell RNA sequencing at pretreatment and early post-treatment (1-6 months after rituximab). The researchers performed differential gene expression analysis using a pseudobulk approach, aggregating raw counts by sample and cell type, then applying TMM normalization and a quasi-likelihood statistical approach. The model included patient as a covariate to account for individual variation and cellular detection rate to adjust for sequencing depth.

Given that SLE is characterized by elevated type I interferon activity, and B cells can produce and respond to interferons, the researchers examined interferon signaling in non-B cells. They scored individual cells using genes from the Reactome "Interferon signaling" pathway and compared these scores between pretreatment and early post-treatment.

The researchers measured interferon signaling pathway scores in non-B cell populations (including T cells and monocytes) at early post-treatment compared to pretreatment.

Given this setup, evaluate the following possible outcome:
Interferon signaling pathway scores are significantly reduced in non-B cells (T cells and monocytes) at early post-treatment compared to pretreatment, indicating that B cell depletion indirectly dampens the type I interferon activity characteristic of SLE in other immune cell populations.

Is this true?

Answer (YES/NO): NO